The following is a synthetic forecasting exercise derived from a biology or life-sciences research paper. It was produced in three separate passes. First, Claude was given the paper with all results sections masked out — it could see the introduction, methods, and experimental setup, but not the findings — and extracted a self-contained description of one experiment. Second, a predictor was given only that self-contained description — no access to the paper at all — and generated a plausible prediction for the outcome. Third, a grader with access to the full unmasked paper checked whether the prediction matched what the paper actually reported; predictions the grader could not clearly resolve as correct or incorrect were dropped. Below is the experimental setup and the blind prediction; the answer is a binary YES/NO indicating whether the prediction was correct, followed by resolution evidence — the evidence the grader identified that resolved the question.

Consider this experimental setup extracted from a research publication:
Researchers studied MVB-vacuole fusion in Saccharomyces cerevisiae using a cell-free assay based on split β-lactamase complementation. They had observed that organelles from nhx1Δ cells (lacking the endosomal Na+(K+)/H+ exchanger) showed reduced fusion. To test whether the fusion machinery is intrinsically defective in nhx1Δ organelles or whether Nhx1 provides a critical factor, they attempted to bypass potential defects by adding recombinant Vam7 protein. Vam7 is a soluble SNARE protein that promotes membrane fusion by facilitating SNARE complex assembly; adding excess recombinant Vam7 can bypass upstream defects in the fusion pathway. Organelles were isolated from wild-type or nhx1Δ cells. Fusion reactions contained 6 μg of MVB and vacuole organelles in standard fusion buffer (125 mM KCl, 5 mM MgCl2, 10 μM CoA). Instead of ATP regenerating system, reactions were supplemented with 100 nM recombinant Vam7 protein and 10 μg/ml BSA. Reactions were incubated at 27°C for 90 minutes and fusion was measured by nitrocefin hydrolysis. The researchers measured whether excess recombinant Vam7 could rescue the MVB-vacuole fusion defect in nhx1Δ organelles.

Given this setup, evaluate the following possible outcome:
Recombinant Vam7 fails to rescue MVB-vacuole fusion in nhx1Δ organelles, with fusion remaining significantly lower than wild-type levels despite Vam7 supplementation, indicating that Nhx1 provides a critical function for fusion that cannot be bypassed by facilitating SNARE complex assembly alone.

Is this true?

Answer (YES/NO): NO